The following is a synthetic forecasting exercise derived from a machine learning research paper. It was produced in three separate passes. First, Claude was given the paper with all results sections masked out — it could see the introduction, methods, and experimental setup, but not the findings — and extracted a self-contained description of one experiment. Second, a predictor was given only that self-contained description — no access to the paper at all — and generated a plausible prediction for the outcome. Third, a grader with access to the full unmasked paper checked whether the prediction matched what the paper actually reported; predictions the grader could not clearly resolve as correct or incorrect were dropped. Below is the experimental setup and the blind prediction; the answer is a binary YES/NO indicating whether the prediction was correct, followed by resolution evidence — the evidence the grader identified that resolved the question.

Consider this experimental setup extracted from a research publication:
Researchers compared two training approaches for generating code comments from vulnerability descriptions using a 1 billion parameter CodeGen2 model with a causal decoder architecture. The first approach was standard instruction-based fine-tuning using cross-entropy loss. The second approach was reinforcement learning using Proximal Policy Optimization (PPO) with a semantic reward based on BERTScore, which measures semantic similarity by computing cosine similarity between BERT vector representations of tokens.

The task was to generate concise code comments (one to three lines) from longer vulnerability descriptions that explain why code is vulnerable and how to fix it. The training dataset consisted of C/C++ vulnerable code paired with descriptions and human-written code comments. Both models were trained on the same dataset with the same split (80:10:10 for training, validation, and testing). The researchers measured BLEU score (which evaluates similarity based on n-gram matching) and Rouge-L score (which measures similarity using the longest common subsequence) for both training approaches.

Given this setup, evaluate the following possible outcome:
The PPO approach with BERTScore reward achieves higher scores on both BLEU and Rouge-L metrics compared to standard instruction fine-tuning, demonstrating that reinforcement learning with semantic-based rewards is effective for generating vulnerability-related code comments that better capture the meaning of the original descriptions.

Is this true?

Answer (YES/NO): NO